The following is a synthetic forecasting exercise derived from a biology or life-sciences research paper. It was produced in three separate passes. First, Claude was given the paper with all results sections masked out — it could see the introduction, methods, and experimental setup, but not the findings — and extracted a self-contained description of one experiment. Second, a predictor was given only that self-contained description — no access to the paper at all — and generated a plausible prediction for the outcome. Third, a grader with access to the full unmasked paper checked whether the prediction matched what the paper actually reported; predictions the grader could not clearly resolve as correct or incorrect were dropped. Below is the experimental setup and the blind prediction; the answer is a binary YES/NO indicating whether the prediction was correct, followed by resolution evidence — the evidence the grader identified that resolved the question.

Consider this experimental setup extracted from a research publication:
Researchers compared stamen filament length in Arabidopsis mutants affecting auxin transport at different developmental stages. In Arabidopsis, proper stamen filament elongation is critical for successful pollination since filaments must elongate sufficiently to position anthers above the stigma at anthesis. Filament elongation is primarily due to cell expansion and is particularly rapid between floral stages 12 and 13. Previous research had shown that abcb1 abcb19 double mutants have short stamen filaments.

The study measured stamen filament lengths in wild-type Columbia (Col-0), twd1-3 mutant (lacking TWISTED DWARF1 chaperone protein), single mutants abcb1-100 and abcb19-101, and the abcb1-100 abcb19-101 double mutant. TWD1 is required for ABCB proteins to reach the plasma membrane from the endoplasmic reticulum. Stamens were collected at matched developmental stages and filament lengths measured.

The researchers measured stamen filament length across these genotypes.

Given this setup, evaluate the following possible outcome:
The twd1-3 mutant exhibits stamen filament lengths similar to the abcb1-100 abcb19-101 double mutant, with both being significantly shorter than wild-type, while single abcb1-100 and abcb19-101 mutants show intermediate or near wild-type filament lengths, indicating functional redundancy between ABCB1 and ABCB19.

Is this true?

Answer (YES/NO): YES